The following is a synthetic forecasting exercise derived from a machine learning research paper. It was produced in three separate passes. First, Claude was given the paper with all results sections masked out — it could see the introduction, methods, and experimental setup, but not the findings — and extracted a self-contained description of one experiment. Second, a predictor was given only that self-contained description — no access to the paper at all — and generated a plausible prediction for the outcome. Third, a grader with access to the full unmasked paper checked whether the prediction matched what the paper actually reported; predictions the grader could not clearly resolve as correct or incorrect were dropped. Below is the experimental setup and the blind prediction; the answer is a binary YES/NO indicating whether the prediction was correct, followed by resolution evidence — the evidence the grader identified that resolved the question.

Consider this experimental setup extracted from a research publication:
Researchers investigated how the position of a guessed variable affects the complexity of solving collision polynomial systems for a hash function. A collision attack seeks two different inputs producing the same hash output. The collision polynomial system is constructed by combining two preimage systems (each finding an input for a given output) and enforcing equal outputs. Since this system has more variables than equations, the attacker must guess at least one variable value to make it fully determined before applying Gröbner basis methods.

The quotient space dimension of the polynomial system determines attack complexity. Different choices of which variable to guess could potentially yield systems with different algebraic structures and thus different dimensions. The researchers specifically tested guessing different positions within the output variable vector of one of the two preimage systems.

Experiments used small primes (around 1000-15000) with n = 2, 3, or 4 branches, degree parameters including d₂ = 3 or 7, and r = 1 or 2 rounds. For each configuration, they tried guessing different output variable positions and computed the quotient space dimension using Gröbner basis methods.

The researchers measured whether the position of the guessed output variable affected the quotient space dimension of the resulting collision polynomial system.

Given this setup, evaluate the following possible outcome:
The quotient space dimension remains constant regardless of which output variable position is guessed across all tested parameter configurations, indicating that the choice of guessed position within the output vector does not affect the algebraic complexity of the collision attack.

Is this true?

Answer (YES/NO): YES